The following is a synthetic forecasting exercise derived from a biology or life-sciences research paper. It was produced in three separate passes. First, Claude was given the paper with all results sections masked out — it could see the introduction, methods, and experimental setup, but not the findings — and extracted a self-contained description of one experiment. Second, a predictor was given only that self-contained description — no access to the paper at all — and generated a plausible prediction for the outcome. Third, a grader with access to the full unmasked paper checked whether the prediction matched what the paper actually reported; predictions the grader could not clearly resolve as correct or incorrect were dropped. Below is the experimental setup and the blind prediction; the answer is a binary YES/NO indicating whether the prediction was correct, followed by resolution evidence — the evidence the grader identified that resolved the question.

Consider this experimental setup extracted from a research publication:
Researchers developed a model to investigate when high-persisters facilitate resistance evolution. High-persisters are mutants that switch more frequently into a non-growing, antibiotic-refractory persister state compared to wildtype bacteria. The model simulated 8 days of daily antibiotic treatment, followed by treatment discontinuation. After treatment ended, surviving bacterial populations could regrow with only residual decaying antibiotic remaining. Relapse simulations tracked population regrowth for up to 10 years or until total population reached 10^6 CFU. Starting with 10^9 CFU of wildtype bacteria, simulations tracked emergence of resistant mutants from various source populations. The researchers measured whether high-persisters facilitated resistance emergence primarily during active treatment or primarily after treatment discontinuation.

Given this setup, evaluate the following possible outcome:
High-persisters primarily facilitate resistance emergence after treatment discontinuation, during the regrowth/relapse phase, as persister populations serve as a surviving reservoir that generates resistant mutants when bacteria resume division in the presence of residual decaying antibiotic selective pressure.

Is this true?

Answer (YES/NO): YES